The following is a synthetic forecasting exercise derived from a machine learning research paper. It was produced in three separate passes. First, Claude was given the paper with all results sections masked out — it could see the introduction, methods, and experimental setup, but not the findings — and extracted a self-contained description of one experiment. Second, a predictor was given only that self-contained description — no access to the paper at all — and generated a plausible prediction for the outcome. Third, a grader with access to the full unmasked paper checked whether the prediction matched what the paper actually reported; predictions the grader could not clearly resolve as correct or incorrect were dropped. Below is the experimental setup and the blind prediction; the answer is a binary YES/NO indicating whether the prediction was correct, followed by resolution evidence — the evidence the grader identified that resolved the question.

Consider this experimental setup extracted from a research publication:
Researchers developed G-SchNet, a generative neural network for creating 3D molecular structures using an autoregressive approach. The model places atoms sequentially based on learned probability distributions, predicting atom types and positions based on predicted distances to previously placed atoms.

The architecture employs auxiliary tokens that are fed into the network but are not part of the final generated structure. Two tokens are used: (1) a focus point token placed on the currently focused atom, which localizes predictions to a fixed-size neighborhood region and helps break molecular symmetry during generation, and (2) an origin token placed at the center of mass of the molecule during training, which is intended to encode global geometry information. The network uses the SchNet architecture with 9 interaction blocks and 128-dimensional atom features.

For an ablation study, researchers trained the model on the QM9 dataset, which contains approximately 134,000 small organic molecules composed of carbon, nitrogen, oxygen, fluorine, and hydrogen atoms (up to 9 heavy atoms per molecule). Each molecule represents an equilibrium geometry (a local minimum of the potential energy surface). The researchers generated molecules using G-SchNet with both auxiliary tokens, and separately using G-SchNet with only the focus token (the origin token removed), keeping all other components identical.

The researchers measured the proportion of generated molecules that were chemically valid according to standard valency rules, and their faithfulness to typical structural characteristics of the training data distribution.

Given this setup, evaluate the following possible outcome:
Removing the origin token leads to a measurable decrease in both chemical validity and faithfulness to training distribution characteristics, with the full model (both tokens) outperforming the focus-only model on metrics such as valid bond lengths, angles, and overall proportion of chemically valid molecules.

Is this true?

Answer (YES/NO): YES